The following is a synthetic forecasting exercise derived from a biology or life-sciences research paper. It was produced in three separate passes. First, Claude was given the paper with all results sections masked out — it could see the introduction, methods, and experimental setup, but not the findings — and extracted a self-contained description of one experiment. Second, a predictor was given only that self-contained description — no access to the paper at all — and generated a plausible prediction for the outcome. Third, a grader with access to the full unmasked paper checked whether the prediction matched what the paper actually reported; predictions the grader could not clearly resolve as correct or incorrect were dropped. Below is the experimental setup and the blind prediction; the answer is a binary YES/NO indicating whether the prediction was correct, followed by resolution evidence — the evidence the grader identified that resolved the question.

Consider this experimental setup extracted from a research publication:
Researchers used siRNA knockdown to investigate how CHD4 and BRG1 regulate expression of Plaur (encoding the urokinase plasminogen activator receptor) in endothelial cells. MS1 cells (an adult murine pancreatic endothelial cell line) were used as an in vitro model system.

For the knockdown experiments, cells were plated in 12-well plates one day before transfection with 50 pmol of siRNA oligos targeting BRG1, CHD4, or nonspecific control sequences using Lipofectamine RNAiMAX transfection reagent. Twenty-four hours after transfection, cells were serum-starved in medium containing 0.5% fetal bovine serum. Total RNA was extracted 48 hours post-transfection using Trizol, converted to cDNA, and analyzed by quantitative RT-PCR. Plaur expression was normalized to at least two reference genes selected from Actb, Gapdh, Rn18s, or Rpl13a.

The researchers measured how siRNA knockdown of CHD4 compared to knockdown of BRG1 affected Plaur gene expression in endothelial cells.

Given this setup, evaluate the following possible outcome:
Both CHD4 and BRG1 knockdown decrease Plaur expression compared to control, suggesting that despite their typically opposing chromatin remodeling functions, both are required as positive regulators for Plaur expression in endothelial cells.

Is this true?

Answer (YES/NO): NO